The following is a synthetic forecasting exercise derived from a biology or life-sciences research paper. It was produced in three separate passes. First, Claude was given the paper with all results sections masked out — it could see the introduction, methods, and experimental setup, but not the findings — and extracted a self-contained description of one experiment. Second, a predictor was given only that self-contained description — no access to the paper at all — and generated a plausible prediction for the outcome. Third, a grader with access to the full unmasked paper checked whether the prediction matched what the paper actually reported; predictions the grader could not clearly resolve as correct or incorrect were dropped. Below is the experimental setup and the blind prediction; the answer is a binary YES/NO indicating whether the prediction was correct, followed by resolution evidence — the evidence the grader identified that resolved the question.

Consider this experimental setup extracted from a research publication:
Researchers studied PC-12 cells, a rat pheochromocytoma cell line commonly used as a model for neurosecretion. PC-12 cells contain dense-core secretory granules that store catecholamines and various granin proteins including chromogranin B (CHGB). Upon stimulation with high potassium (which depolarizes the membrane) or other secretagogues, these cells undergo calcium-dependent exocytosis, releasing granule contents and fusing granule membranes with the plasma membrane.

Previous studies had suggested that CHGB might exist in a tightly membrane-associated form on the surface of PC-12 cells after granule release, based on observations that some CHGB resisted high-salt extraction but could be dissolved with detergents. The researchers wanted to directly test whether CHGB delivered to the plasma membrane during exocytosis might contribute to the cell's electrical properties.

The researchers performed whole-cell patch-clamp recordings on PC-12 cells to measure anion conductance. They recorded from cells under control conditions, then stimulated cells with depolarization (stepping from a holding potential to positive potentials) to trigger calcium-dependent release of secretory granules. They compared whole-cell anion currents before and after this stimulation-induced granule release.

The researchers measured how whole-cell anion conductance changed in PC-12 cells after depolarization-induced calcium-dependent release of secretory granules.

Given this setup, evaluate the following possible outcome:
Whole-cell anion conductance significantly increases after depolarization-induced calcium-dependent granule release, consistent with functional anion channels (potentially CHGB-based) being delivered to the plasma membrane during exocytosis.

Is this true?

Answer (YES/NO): YES